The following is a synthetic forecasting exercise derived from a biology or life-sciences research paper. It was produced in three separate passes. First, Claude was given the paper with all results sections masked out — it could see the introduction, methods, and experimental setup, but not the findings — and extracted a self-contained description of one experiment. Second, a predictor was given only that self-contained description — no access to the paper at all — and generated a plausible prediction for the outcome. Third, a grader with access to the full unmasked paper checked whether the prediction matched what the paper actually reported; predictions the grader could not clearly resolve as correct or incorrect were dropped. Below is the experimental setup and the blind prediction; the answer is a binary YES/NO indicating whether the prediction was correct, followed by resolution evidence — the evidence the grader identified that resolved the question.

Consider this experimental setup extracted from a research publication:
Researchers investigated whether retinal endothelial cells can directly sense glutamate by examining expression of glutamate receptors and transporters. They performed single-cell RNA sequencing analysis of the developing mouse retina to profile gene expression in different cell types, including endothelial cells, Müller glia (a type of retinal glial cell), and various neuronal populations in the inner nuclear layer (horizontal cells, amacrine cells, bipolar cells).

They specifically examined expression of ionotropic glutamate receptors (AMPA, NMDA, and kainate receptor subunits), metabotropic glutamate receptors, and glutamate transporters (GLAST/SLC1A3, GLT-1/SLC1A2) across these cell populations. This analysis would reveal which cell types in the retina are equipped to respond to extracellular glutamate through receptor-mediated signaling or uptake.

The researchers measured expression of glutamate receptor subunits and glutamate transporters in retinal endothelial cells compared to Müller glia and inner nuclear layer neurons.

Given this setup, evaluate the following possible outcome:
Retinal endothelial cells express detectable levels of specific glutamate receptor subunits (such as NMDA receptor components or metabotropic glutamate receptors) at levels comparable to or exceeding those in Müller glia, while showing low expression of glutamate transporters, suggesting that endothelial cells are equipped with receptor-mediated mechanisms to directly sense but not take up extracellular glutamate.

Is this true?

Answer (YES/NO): NO